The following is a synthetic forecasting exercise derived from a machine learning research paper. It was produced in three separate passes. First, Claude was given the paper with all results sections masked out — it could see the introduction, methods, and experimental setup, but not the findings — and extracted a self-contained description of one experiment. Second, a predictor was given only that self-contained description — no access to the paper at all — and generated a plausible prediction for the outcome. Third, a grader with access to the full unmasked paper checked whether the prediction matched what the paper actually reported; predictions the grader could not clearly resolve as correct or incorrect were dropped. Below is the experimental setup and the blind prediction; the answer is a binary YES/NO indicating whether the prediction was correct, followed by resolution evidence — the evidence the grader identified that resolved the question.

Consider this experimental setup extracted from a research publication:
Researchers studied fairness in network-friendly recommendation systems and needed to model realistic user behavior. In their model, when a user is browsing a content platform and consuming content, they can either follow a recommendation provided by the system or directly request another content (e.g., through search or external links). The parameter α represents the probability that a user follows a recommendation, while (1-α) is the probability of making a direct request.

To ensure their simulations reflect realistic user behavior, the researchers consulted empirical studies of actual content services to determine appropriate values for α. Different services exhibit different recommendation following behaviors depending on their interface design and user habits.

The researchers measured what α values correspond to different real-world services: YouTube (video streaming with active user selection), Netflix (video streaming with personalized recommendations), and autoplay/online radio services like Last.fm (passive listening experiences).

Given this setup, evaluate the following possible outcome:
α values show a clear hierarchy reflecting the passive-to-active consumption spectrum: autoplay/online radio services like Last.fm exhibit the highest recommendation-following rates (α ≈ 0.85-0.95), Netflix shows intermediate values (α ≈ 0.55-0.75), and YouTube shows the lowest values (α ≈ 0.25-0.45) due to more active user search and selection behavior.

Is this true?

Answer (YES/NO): NO